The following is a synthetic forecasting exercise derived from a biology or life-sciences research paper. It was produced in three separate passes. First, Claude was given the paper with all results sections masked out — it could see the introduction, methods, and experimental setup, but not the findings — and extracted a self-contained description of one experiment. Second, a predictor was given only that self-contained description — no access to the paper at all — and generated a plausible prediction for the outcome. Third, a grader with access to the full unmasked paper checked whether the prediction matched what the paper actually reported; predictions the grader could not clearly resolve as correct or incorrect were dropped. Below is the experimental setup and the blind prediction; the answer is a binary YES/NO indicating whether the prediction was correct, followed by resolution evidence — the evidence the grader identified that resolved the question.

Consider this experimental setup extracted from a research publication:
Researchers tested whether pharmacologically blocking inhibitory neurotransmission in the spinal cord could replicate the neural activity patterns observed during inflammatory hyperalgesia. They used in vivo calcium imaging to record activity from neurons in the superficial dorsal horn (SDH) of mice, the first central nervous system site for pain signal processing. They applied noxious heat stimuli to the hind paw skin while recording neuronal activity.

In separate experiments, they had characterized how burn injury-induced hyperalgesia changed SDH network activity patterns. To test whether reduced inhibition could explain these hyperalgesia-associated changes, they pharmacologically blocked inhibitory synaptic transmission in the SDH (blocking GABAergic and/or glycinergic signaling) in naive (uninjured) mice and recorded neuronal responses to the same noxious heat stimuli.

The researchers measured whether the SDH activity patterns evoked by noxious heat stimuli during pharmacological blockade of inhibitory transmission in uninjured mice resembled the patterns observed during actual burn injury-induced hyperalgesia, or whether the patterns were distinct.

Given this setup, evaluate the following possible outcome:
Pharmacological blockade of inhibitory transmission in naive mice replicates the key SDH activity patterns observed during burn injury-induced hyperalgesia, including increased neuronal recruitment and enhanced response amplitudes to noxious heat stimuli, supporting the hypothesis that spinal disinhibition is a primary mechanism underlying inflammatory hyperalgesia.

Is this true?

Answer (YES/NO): NO